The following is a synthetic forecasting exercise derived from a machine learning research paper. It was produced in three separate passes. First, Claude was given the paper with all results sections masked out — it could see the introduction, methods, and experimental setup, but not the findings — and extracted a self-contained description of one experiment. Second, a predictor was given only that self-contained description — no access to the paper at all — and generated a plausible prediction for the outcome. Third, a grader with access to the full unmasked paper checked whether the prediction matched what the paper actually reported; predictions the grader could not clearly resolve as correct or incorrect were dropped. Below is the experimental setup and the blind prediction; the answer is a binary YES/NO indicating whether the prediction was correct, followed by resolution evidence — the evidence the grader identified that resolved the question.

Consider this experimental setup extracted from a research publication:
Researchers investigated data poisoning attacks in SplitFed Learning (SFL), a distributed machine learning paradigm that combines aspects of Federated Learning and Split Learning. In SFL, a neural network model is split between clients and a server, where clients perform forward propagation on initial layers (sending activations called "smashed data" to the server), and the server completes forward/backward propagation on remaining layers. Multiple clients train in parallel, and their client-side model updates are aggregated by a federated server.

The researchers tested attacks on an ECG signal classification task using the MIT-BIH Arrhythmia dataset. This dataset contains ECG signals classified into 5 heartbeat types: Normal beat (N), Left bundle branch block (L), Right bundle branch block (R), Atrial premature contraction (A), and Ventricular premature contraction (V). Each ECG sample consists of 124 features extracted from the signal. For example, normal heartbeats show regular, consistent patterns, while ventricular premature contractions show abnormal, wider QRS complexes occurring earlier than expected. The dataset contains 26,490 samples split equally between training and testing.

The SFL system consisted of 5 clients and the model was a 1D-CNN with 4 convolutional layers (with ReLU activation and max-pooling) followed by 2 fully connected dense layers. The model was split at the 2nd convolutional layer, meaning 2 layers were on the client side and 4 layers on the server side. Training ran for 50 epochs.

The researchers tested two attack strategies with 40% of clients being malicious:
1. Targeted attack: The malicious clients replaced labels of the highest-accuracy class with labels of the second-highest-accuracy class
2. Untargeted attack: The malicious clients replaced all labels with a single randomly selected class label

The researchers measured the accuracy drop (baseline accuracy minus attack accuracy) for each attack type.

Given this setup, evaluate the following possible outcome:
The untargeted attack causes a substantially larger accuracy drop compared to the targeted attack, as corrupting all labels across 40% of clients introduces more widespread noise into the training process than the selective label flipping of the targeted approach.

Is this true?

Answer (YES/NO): YES